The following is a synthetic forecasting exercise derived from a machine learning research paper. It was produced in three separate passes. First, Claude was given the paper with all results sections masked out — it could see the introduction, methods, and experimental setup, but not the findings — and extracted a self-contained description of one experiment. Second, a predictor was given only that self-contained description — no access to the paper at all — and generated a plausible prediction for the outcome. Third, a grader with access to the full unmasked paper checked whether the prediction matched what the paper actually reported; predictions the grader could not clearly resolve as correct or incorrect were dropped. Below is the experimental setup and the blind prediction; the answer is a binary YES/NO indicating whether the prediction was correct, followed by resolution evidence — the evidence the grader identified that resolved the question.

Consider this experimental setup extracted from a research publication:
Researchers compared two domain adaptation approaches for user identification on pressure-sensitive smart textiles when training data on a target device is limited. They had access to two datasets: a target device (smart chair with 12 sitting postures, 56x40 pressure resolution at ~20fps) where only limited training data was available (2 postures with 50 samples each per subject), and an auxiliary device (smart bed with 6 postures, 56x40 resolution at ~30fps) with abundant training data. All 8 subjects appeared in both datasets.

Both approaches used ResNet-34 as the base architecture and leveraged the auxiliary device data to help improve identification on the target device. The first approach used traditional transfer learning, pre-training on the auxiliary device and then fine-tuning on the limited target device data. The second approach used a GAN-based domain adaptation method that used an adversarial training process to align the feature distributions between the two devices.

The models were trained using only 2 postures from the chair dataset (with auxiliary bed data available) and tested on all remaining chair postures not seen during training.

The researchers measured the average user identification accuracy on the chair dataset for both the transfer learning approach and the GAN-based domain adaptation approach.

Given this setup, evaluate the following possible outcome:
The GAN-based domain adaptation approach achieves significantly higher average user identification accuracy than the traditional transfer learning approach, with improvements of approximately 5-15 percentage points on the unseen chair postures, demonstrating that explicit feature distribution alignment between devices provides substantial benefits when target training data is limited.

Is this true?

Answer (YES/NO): NO